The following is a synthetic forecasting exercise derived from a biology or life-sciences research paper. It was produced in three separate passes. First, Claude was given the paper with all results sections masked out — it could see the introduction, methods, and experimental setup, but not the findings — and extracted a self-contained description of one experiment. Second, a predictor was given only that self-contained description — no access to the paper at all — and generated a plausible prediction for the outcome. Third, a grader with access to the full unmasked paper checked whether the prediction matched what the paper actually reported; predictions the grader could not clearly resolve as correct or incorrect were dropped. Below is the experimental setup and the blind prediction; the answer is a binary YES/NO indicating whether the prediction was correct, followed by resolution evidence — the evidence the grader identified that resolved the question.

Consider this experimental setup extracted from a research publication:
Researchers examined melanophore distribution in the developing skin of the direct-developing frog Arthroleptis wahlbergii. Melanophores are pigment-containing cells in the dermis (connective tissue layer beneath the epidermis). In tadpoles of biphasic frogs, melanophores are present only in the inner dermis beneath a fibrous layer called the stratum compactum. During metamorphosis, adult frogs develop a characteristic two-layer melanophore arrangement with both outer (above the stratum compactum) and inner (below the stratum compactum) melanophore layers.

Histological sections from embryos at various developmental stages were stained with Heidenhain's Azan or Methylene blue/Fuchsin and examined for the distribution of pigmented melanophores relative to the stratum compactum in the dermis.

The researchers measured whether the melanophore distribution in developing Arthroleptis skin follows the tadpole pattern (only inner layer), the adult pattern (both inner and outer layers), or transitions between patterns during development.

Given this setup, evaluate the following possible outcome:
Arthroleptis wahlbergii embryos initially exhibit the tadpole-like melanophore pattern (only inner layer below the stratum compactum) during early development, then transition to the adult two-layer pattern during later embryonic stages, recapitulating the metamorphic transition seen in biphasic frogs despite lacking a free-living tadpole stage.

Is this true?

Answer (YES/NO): YES